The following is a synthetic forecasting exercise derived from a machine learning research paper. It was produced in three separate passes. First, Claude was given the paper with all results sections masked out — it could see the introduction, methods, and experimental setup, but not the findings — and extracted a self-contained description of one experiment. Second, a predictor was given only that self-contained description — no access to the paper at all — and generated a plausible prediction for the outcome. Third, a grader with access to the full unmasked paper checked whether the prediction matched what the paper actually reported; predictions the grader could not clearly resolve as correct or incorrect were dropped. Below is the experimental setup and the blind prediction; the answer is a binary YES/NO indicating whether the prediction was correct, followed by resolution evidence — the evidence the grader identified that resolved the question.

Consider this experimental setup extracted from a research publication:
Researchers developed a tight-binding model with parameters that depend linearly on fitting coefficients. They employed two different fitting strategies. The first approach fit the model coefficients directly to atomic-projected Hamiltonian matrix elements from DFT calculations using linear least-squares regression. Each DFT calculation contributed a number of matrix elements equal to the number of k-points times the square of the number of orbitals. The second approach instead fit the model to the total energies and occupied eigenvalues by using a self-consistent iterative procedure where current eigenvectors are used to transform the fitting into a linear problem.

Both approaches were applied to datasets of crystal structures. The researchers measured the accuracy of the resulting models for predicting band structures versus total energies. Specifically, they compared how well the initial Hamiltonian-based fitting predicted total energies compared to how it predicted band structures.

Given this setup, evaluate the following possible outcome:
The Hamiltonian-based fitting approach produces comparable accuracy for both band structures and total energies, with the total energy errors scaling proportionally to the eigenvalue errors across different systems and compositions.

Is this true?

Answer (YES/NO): NO